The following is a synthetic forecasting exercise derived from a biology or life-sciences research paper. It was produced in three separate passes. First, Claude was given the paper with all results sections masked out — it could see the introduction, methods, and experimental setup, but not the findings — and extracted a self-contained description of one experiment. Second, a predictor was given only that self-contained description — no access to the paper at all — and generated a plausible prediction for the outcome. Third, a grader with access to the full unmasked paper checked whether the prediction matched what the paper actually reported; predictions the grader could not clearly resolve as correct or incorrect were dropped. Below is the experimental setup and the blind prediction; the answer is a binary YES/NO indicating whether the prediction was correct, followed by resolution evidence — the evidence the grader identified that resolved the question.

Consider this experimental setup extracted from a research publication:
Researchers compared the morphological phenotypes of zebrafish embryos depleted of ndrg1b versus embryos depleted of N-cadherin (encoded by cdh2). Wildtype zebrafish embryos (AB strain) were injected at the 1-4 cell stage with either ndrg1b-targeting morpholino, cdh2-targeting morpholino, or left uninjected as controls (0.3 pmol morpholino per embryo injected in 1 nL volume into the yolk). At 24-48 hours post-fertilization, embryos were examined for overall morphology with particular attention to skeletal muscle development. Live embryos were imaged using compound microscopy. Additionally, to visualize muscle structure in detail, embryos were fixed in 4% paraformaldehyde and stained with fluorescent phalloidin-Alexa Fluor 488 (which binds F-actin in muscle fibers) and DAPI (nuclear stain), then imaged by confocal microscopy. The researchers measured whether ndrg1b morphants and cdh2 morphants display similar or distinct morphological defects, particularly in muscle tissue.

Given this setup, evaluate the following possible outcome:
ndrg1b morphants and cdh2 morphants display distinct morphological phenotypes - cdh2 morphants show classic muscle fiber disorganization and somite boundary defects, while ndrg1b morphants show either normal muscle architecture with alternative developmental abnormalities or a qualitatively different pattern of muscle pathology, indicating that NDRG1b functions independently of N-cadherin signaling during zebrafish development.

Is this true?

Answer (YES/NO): NO